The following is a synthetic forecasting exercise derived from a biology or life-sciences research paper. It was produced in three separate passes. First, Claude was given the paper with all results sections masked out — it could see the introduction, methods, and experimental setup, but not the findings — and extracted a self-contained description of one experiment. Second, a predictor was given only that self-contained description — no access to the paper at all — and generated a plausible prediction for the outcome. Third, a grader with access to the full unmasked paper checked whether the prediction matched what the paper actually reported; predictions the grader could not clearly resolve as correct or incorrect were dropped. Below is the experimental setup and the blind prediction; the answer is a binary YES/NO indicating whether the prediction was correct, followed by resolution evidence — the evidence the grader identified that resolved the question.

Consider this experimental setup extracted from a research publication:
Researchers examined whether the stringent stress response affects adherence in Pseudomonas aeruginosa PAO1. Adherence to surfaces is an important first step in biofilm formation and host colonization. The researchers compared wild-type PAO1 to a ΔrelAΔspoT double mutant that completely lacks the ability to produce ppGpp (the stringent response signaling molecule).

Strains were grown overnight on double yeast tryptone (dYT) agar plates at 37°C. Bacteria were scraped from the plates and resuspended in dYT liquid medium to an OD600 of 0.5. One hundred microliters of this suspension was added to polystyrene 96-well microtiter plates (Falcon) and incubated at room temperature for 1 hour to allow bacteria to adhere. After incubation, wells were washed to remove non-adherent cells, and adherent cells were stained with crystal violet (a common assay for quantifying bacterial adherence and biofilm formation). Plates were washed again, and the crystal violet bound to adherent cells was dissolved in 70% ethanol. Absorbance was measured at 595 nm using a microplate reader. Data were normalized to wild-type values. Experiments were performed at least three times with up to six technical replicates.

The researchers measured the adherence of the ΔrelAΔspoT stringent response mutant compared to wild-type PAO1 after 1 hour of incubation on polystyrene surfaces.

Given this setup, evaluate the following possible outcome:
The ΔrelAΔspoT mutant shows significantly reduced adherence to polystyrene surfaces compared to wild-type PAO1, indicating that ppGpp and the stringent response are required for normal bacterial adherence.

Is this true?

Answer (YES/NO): YES